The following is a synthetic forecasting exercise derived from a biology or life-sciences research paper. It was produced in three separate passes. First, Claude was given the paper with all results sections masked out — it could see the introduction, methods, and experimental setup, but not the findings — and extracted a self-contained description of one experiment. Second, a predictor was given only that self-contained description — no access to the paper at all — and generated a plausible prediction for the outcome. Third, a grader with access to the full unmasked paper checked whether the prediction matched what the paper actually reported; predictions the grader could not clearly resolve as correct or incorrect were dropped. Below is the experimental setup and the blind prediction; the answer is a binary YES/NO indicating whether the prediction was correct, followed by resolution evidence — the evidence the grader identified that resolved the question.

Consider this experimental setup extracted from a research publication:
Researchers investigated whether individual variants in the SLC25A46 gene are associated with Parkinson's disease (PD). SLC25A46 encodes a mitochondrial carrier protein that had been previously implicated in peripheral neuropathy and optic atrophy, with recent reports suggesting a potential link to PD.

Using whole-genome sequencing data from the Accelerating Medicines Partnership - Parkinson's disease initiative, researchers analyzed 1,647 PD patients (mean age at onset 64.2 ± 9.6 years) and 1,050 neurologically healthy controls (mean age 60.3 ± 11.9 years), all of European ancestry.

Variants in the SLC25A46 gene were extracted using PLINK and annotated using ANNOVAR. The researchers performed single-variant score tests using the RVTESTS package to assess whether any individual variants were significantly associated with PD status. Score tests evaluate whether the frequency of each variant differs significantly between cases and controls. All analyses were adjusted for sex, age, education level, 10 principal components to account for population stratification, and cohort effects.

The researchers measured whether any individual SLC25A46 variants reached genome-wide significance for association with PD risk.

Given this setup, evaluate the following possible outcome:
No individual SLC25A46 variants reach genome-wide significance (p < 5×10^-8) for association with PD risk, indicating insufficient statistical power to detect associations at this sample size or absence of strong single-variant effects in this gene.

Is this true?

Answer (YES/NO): YES